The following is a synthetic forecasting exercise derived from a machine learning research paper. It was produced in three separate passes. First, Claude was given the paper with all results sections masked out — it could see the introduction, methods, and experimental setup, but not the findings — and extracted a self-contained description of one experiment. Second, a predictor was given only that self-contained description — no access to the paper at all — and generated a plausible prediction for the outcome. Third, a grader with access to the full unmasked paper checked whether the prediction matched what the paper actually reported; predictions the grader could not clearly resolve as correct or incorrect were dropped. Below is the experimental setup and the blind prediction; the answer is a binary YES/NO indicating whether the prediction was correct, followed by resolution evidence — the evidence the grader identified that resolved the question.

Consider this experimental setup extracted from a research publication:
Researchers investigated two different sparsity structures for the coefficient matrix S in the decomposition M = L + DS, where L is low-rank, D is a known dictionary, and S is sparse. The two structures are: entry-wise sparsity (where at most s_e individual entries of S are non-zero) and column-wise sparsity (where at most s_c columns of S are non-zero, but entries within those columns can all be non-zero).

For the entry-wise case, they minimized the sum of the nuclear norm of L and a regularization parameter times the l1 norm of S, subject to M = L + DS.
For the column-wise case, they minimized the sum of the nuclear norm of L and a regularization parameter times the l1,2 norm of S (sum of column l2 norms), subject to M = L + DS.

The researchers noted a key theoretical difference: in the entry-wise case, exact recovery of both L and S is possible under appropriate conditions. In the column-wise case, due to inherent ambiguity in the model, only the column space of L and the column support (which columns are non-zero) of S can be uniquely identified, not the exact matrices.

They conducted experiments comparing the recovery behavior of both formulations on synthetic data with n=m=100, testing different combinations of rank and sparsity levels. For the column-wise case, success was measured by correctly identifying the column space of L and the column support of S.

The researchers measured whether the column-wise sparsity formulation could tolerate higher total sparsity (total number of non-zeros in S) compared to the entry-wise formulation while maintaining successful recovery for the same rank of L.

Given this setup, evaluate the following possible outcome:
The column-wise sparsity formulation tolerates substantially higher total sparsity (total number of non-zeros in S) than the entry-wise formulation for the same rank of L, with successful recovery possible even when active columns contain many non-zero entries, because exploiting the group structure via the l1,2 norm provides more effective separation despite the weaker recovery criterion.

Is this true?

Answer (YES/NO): YES